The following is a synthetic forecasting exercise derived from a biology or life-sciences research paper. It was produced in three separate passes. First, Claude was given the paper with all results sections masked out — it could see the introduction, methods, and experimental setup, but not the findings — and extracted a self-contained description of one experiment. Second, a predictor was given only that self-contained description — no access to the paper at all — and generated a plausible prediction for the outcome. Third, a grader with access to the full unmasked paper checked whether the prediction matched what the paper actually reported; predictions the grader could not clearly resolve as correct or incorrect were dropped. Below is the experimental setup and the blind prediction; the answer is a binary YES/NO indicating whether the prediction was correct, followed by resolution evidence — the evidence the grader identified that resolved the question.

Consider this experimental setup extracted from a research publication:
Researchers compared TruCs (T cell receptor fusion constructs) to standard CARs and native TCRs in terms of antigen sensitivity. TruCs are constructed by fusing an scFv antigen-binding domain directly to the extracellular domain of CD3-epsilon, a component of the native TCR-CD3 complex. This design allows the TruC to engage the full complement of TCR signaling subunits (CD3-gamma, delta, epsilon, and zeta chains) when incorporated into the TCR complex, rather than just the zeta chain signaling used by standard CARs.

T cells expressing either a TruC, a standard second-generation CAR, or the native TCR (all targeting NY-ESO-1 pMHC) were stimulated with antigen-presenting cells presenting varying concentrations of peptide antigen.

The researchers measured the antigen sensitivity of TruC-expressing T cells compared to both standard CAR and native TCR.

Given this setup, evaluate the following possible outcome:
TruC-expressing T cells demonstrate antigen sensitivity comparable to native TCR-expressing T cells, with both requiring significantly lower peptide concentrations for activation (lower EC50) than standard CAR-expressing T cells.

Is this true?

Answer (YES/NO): NO